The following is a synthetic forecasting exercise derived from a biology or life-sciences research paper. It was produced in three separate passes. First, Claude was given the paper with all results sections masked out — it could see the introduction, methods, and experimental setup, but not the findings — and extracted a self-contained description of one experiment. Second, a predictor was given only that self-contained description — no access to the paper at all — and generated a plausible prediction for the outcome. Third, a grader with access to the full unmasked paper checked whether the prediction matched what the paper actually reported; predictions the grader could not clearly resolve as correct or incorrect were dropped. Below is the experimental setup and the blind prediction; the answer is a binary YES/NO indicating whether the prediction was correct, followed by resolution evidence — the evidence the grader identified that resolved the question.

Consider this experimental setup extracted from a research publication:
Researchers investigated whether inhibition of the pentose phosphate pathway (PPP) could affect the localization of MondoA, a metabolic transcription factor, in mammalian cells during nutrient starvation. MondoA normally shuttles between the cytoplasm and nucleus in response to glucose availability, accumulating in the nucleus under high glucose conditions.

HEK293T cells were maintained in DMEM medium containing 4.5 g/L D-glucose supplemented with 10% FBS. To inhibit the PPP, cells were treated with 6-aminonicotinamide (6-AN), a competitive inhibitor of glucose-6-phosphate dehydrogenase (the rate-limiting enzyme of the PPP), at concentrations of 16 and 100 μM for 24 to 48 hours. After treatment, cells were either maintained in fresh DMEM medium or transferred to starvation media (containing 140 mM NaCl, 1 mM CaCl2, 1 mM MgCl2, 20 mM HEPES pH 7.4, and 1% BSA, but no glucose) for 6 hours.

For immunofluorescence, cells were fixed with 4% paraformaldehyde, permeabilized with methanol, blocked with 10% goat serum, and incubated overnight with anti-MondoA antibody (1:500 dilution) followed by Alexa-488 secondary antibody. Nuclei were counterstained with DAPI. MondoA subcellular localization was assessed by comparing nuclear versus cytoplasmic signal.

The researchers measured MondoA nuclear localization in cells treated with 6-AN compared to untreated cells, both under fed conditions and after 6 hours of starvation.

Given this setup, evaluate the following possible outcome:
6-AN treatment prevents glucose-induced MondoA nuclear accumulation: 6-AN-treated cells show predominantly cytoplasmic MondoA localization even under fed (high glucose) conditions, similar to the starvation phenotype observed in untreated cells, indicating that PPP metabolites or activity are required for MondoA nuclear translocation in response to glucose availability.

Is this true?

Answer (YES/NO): NO